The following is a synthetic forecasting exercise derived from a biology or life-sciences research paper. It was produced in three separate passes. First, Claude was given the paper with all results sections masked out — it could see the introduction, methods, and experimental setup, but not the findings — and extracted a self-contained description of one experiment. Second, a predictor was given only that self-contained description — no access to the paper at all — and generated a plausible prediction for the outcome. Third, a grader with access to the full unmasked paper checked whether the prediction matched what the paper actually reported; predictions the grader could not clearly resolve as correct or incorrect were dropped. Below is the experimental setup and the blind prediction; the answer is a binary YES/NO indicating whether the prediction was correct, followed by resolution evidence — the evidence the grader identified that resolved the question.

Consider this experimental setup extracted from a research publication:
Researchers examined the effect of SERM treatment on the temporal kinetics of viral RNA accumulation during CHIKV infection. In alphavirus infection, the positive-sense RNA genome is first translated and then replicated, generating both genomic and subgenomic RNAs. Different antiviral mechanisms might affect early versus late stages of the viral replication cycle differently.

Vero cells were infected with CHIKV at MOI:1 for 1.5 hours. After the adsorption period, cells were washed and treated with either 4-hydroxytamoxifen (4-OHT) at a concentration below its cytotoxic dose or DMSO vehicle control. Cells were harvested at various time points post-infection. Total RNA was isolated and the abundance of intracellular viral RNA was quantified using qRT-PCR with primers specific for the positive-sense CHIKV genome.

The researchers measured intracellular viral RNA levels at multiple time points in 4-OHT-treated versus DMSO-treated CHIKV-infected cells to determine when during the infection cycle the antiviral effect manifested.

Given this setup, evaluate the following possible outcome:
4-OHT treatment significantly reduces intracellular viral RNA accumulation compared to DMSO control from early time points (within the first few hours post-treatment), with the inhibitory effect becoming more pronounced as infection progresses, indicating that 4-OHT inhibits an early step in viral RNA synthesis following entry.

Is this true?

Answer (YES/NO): NO